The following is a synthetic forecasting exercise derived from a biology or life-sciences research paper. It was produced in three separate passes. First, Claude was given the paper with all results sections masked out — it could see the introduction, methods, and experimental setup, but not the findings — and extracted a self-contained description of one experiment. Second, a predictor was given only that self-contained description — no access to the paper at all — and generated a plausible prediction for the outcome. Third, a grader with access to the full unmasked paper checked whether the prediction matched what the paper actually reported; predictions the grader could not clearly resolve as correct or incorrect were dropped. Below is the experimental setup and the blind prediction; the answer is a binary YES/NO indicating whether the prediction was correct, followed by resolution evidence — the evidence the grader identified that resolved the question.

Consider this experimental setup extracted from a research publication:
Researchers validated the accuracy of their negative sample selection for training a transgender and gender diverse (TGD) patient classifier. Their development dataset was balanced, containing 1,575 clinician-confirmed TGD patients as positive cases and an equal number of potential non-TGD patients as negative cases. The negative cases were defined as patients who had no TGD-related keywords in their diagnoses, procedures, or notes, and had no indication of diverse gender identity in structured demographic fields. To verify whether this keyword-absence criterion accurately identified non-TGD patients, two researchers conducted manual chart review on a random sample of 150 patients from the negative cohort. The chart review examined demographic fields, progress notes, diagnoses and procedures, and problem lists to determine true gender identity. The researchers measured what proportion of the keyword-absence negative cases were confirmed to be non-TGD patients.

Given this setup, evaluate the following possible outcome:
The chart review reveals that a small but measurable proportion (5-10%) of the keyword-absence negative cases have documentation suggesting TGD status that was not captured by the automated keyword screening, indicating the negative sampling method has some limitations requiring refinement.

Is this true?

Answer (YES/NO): NO